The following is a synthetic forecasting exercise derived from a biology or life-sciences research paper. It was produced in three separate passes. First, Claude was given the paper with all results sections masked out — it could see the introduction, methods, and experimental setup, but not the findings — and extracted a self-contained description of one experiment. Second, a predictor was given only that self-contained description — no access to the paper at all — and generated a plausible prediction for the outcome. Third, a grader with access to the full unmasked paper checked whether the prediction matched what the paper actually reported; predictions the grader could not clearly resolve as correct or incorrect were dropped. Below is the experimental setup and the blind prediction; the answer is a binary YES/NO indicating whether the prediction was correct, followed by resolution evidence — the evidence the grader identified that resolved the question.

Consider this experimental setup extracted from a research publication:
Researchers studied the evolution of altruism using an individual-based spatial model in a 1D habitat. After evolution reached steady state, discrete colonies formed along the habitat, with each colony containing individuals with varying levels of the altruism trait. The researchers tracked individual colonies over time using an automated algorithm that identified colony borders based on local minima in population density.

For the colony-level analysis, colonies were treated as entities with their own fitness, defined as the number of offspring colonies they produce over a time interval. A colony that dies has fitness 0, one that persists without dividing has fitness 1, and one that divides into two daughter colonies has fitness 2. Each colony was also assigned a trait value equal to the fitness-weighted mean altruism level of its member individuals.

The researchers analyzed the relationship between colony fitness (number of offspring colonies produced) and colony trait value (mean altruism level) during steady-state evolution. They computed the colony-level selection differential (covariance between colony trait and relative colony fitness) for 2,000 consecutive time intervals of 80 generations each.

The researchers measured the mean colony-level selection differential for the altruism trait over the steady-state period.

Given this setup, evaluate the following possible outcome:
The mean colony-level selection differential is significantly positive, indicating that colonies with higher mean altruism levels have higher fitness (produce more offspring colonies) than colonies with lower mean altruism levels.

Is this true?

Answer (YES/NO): YES